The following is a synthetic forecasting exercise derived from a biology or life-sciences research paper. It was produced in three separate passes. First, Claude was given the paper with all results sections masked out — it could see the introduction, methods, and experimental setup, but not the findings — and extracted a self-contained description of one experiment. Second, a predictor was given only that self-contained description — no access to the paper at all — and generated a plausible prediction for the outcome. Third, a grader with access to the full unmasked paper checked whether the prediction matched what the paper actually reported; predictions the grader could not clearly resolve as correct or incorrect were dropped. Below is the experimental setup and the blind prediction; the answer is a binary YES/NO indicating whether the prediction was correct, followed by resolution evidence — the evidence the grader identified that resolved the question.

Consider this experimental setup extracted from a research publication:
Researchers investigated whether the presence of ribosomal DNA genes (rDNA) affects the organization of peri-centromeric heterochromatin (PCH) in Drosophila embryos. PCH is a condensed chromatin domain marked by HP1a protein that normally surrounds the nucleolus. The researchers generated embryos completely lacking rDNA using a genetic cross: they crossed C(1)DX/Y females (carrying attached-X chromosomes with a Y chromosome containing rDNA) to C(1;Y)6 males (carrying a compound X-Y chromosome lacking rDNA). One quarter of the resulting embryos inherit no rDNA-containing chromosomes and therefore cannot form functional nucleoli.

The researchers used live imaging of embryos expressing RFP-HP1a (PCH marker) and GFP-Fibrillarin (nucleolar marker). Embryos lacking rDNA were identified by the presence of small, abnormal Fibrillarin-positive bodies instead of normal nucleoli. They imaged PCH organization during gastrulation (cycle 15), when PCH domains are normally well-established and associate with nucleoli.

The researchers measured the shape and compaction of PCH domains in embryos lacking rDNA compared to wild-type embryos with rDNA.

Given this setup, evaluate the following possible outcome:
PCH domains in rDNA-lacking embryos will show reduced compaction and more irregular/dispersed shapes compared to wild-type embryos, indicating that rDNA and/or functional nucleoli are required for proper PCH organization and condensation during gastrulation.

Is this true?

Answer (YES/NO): NO